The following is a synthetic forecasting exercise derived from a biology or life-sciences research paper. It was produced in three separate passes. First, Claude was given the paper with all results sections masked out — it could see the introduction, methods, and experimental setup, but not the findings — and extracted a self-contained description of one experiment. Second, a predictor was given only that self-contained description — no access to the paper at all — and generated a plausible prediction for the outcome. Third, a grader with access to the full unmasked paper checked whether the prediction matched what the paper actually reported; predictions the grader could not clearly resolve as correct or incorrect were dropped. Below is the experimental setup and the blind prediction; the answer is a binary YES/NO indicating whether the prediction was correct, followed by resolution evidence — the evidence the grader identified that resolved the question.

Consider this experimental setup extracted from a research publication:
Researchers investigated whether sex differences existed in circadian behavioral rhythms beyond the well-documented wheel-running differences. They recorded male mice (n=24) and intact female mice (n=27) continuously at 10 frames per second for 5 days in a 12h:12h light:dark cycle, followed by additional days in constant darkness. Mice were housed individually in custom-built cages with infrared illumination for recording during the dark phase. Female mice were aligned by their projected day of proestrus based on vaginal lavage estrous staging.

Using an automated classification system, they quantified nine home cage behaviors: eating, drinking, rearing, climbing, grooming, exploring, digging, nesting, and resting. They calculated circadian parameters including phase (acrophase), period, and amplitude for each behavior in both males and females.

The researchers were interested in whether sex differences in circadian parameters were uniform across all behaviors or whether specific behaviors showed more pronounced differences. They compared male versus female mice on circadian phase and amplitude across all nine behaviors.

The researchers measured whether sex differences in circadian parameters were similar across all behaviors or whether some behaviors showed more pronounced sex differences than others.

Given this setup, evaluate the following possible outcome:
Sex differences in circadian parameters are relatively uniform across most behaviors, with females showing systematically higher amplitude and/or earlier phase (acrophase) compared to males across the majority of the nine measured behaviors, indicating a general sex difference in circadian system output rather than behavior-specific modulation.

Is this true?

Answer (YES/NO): NO